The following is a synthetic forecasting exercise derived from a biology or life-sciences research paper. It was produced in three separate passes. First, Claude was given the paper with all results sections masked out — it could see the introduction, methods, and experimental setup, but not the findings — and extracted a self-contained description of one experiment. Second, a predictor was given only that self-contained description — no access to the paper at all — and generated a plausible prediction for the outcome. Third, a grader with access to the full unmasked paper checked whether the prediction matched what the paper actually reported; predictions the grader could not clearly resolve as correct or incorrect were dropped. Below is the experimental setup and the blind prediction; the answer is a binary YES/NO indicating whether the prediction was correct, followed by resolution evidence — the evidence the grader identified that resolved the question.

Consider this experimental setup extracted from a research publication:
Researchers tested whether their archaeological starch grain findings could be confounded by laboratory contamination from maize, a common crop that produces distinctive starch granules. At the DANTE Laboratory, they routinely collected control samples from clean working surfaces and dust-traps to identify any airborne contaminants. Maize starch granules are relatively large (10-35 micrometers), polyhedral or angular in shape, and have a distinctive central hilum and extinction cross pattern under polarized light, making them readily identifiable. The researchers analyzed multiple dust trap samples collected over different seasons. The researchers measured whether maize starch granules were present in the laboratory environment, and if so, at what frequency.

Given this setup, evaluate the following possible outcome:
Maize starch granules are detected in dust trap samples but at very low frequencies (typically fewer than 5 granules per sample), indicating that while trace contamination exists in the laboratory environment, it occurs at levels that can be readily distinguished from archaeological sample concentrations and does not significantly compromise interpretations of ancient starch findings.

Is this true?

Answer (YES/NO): NO